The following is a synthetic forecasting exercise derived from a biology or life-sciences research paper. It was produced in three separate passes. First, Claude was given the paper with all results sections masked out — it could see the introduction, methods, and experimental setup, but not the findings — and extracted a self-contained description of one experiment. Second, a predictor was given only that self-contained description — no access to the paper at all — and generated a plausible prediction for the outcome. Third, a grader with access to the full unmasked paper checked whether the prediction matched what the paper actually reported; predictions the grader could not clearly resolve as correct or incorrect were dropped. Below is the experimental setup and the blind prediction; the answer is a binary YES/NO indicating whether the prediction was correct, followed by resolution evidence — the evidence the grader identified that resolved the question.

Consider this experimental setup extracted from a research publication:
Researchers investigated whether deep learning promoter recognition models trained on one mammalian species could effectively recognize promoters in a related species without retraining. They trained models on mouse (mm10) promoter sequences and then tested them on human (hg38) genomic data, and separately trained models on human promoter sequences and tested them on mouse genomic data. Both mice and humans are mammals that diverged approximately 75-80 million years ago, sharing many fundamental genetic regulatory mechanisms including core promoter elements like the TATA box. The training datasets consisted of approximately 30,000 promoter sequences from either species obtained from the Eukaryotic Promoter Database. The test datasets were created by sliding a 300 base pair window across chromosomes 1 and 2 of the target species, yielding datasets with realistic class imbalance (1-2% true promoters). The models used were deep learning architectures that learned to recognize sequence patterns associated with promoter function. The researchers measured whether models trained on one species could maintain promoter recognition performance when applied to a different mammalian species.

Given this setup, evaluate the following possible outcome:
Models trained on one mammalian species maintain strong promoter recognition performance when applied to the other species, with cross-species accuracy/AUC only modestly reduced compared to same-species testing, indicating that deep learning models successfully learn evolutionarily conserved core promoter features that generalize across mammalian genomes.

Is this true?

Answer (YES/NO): NO